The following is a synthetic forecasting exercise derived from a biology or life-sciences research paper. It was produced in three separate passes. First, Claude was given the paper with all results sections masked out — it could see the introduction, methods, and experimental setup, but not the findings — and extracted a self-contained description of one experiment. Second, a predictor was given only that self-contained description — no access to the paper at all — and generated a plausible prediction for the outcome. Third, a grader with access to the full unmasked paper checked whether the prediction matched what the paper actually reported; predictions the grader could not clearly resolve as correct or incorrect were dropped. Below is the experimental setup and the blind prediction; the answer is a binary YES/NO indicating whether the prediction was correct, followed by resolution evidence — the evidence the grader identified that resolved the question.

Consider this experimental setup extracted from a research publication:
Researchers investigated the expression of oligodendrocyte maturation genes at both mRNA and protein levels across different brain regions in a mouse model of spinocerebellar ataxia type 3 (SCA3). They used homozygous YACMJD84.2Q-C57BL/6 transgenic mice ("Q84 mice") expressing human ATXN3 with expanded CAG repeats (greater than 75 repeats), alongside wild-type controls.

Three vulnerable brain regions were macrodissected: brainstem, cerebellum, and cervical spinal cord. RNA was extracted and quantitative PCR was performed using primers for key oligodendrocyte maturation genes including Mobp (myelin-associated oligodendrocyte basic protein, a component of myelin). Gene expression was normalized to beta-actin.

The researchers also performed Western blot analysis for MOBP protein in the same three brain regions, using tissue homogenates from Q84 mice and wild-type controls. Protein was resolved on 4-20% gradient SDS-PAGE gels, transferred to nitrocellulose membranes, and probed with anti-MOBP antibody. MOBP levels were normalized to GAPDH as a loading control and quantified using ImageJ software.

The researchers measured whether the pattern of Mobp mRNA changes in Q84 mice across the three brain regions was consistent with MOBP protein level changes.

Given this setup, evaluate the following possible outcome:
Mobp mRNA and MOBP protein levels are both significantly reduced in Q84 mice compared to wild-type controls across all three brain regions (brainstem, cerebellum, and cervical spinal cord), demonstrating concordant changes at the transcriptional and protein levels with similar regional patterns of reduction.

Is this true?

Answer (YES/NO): NO